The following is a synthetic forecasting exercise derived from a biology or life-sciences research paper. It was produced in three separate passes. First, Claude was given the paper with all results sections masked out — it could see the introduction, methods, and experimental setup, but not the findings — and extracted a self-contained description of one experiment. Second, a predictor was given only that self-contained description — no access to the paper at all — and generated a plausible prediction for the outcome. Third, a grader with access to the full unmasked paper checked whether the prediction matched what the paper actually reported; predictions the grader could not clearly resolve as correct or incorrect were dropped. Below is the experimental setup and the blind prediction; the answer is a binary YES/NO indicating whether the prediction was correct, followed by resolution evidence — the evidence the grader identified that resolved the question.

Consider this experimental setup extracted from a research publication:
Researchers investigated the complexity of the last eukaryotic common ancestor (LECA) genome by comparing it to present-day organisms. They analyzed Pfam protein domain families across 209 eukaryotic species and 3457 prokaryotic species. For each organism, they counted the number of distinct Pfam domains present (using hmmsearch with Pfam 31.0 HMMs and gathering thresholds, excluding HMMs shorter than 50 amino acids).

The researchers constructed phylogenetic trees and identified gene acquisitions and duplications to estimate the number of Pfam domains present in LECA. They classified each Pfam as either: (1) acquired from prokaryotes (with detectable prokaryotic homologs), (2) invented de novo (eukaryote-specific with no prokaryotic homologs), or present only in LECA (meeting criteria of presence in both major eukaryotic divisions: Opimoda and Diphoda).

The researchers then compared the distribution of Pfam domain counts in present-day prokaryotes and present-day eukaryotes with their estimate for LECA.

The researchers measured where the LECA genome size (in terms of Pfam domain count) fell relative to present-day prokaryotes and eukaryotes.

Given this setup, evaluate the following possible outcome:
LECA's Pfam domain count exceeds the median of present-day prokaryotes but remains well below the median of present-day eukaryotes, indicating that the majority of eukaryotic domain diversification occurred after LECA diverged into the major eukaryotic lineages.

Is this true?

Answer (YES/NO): NO